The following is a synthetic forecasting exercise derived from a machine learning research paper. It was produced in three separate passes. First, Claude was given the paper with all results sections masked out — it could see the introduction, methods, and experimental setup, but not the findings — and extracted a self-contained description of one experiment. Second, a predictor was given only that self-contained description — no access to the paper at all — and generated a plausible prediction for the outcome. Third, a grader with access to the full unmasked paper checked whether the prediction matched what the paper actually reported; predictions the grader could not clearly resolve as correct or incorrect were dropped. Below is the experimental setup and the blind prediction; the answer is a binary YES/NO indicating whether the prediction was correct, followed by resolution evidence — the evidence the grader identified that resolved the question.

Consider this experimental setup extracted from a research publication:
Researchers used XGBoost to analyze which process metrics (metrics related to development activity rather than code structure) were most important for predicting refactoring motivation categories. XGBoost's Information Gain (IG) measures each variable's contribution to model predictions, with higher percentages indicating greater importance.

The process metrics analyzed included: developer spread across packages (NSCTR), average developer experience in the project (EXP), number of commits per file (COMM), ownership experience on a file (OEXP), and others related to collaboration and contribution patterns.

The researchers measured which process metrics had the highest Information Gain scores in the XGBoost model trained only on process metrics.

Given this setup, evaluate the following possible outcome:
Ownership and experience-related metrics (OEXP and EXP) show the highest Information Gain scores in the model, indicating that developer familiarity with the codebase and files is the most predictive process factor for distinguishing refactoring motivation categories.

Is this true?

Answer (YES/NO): NO